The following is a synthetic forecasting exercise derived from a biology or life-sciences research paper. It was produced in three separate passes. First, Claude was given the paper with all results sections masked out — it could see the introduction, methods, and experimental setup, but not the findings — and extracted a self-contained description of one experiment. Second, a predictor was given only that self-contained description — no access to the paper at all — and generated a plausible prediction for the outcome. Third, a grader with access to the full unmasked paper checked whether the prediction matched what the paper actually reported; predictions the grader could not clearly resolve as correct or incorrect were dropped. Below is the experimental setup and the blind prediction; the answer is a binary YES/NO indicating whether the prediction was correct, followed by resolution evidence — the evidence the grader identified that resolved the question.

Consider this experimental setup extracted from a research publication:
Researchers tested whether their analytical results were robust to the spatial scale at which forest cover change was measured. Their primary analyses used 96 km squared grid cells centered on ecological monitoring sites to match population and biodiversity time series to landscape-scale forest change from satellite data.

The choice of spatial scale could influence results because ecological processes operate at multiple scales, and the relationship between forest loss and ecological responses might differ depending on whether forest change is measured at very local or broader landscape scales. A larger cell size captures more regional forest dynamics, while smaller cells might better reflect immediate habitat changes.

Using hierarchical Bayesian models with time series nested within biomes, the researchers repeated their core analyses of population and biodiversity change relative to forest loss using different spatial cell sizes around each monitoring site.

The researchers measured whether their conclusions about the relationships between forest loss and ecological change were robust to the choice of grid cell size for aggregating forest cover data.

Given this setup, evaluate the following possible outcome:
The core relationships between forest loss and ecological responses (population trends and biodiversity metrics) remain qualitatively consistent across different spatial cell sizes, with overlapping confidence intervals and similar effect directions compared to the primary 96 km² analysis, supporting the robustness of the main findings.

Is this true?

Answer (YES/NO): YES